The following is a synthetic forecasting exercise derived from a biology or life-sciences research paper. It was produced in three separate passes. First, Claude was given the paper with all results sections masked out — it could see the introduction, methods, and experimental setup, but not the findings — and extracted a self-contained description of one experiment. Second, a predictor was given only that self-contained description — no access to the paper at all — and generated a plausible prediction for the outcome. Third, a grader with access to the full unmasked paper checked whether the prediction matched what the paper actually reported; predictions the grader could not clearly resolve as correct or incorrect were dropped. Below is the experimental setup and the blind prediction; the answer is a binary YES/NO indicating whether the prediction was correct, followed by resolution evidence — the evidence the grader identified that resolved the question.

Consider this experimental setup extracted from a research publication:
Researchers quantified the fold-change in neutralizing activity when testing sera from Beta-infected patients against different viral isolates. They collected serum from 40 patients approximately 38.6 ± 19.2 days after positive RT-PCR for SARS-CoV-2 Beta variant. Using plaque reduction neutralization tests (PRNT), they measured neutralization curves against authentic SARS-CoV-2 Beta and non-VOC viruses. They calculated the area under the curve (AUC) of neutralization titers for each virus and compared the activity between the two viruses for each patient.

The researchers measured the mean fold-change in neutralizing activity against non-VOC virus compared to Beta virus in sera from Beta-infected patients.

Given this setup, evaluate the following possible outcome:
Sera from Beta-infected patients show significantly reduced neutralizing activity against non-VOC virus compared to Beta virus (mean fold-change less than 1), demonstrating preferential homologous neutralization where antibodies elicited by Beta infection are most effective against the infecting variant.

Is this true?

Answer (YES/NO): YES